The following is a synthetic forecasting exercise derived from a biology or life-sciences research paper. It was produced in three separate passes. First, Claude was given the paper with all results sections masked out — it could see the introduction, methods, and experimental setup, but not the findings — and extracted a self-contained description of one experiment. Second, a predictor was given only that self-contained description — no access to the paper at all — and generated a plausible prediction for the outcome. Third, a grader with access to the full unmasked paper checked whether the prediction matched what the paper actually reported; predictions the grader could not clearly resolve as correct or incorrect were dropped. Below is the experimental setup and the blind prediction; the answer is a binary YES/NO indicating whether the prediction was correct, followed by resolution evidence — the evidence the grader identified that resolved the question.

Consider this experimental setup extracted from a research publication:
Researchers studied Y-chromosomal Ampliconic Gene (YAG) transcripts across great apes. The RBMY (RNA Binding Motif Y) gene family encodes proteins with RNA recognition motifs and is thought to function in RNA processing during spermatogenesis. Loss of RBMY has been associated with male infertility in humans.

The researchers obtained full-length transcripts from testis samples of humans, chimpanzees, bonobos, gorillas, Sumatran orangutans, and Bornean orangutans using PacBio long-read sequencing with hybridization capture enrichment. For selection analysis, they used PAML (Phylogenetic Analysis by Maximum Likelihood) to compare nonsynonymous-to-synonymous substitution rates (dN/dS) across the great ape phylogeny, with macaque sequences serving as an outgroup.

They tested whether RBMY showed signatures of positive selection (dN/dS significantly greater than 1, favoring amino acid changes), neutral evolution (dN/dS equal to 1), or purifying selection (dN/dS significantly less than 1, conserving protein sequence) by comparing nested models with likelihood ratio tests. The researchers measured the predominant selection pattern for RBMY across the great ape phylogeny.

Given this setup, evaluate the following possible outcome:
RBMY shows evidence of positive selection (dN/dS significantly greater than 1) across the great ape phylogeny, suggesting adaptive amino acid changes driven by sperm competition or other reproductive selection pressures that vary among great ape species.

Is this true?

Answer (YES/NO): NO